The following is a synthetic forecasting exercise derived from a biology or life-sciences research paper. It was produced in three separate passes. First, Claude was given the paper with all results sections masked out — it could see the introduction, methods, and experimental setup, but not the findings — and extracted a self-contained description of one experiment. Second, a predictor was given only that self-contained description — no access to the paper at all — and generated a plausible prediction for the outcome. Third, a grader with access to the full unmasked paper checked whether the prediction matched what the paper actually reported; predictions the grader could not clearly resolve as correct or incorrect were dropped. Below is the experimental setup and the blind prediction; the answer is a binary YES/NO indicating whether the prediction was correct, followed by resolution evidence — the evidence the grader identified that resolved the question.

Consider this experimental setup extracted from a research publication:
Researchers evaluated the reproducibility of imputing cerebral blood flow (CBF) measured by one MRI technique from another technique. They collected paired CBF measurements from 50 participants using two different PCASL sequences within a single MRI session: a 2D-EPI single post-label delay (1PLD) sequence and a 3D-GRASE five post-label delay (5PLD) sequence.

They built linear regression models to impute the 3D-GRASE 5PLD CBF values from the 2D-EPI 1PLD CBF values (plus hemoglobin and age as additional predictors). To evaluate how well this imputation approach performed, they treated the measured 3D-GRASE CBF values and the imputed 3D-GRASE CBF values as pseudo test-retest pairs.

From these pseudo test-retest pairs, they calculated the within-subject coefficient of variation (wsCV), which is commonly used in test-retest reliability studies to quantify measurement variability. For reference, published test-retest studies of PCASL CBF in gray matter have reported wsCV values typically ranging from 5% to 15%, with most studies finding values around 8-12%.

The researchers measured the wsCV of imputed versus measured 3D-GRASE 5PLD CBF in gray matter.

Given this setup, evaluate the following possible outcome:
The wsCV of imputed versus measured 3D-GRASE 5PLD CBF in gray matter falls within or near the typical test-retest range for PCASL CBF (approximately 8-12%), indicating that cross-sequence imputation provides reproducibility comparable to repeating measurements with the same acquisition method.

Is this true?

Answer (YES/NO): YES